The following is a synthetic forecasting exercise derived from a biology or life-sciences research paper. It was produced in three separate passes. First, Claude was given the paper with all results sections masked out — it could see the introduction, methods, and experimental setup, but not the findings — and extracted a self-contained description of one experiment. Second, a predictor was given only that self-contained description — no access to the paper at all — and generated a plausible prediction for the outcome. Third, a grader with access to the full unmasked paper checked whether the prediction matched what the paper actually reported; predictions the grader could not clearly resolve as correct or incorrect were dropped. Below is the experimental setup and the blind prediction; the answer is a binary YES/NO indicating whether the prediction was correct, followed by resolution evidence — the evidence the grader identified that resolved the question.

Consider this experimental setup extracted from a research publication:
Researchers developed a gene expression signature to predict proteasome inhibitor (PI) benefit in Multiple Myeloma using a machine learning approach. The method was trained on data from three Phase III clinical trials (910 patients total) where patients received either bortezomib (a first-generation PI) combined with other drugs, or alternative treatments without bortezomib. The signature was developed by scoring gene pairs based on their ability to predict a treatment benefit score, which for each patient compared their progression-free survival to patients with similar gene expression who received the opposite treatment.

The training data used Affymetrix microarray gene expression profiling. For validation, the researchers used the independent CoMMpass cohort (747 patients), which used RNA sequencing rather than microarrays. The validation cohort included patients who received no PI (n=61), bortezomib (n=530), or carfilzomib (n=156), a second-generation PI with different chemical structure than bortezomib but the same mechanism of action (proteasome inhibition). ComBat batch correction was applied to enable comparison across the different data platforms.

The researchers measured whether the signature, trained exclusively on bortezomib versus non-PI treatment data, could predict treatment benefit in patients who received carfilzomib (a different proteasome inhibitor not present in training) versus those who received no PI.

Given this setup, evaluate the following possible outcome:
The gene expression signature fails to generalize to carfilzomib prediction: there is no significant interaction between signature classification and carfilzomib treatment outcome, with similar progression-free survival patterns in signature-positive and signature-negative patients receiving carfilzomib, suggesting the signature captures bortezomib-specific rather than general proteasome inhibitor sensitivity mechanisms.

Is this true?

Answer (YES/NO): NO